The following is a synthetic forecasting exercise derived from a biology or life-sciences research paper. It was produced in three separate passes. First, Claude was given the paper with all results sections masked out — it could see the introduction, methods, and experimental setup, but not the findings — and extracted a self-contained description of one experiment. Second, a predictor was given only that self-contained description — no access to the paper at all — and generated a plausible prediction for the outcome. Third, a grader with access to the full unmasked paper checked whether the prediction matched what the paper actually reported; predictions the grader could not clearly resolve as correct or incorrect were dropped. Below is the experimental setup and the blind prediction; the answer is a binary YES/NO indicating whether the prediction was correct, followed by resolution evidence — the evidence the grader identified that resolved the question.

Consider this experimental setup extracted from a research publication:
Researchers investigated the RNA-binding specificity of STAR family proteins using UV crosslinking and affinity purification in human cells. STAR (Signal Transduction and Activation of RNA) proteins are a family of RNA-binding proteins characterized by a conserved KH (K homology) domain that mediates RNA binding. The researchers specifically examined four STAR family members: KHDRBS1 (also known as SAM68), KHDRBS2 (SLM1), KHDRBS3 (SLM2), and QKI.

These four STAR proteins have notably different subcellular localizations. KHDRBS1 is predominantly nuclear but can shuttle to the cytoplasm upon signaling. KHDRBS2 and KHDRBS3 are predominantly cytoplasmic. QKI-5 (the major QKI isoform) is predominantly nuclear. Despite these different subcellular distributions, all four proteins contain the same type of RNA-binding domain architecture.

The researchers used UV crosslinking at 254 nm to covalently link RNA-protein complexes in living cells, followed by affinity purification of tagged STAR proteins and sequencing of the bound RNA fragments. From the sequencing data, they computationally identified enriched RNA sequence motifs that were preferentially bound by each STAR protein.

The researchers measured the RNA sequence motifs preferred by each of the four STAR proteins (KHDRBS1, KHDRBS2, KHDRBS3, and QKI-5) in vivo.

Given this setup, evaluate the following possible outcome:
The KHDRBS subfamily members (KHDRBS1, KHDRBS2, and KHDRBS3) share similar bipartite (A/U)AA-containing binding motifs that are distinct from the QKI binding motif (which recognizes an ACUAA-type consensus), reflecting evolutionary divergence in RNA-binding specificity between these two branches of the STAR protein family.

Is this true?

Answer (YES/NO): NO